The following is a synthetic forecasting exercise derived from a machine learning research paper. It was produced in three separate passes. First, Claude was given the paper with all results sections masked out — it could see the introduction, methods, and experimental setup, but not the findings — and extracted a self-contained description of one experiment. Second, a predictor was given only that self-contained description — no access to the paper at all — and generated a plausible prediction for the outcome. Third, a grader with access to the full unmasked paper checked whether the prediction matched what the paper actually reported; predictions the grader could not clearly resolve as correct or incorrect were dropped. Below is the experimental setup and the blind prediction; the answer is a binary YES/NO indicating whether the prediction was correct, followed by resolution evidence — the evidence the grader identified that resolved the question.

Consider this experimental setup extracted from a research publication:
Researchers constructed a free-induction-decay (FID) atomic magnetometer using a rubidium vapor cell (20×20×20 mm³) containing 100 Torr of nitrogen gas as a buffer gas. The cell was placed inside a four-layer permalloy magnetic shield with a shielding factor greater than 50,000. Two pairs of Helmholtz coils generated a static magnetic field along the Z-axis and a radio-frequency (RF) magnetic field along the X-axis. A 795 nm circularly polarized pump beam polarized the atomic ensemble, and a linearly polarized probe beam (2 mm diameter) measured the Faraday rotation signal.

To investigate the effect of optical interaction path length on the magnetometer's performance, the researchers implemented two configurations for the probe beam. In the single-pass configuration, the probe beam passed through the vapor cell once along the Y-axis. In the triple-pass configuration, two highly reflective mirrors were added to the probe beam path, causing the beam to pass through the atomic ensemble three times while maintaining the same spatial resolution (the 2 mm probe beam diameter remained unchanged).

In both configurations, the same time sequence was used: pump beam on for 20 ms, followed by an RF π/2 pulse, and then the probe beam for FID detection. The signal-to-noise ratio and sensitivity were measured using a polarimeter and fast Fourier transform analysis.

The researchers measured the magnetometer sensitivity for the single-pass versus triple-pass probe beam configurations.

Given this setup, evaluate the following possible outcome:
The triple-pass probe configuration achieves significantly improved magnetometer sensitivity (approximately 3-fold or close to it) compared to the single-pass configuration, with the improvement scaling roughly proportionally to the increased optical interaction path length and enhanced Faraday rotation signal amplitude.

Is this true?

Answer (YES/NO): NO